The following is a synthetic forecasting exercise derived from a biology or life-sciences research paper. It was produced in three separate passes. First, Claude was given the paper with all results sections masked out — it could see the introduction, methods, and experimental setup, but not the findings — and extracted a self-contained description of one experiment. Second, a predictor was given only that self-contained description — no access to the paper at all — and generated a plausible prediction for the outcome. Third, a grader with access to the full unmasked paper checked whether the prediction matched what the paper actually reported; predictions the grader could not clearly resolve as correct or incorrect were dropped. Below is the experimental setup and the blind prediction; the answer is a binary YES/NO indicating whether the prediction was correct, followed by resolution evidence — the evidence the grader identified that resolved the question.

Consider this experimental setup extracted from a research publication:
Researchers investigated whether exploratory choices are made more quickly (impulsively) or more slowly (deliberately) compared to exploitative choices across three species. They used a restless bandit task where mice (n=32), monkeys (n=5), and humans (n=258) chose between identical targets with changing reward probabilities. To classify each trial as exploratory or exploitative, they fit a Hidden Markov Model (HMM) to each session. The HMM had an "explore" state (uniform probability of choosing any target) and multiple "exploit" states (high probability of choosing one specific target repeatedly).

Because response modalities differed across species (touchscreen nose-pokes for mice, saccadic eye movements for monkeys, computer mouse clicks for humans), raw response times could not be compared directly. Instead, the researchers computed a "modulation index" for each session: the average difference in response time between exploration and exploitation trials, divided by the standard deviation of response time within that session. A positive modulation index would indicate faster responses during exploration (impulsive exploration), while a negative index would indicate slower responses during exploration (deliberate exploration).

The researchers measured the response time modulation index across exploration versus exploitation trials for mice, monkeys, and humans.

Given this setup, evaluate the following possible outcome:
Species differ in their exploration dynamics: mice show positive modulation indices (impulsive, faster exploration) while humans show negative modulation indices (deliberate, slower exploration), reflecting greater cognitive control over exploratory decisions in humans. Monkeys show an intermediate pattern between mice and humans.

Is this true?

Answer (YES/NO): NO